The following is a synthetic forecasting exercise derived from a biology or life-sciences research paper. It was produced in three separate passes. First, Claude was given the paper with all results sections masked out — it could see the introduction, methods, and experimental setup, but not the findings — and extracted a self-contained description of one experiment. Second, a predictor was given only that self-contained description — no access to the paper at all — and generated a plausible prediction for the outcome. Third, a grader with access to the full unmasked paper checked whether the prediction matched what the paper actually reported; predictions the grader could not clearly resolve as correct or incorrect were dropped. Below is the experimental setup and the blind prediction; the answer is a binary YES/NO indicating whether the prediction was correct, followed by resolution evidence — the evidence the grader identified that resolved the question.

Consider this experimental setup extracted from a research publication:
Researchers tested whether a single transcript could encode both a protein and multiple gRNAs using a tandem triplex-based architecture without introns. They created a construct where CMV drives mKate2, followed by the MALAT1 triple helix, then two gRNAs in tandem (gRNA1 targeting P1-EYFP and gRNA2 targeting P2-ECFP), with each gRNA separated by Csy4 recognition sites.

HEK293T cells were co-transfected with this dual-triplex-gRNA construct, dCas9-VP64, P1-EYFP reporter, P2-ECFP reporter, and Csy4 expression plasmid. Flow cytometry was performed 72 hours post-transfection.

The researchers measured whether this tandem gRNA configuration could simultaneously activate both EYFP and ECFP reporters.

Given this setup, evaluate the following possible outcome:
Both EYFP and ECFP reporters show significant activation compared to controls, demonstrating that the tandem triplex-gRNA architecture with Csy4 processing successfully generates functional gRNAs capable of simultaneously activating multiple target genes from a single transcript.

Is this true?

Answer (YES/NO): YES